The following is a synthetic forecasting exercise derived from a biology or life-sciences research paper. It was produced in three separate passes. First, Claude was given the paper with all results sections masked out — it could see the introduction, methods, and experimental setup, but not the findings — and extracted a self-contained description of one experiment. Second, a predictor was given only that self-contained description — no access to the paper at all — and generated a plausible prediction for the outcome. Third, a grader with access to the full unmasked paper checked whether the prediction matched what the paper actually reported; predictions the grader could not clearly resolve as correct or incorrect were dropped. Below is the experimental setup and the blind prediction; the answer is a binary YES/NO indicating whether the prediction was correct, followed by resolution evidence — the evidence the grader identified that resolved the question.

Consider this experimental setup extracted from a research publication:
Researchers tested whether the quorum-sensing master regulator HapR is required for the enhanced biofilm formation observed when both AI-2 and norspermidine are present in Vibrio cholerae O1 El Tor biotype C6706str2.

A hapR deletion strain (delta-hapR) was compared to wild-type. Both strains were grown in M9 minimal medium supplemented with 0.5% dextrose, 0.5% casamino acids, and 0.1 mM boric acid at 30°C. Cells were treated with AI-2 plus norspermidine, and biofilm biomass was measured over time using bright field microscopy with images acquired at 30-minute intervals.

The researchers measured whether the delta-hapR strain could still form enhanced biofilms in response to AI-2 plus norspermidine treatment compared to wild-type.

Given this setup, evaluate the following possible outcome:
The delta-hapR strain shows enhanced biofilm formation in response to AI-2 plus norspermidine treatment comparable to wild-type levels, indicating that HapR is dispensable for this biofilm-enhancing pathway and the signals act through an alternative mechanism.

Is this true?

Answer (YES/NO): NO